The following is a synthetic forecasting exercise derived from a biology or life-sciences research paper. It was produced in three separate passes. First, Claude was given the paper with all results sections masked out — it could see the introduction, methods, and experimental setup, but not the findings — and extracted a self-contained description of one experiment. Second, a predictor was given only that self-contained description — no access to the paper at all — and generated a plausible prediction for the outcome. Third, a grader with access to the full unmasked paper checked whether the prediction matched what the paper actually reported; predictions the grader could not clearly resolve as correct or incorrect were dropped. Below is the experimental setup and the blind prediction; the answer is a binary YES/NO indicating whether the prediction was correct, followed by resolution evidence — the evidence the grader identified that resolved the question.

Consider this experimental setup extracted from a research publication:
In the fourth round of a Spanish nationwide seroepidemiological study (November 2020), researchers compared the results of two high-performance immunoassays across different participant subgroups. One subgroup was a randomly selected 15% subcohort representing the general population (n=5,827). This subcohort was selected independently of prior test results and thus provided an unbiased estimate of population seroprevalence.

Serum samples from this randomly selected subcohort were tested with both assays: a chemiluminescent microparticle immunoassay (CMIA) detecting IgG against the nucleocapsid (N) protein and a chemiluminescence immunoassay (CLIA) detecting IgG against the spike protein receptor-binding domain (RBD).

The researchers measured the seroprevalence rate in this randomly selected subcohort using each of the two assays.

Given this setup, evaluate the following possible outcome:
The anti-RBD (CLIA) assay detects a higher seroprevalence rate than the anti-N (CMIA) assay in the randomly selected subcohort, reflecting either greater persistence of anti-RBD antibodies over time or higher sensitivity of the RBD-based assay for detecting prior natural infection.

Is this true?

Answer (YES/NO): NO